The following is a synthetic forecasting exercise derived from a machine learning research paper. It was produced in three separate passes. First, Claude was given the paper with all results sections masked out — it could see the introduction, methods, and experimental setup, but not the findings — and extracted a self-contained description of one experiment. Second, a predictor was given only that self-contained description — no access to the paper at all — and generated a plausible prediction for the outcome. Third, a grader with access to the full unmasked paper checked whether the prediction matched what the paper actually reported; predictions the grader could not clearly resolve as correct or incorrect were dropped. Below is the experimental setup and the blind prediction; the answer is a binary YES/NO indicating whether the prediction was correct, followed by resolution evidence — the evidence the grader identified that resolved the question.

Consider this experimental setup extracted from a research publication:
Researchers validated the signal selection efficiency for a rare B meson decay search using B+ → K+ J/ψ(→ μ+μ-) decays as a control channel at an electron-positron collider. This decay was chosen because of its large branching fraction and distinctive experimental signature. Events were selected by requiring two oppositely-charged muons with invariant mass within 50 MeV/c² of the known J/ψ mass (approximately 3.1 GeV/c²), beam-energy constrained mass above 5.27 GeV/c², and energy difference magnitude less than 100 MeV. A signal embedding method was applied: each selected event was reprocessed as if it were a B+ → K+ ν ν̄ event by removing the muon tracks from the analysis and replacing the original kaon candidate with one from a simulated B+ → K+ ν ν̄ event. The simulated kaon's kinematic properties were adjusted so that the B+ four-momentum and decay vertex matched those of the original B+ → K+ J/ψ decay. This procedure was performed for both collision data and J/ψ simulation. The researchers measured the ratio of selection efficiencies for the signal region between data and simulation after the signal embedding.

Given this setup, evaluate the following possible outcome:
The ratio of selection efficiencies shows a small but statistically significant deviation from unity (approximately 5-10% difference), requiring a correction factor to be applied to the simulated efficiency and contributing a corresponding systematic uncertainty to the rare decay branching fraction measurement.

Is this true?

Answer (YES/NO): NO